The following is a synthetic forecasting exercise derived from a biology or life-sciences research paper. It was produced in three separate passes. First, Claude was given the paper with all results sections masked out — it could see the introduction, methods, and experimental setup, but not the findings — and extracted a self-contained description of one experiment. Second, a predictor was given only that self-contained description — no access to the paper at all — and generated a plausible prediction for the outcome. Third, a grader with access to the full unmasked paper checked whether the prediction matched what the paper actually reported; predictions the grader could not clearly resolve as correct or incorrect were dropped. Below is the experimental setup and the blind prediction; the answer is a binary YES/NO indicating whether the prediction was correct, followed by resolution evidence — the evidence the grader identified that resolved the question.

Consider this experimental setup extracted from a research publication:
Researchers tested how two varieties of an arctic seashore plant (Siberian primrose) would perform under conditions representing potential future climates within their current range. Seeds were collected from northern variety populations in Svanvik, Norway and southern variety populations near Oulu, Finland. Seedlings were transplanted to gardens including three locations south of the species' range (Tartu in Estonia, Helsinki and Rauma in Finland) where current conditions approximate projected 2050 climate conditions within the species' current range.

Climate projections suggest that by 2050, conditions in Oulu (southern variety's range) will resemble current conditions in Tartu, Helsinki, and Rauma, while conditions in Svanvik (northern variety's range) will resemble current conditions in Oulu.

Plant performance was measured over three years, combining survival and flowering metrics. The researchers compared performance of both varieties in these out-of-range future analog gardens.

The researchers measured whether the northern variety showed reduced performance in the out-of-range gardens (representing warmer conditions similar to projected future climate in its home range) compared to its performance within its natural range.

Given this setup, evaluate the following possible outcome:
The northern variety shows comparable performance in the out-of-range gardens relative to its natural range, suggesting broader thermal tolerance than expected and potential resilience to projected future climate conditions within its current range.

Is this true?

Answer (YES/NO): NO